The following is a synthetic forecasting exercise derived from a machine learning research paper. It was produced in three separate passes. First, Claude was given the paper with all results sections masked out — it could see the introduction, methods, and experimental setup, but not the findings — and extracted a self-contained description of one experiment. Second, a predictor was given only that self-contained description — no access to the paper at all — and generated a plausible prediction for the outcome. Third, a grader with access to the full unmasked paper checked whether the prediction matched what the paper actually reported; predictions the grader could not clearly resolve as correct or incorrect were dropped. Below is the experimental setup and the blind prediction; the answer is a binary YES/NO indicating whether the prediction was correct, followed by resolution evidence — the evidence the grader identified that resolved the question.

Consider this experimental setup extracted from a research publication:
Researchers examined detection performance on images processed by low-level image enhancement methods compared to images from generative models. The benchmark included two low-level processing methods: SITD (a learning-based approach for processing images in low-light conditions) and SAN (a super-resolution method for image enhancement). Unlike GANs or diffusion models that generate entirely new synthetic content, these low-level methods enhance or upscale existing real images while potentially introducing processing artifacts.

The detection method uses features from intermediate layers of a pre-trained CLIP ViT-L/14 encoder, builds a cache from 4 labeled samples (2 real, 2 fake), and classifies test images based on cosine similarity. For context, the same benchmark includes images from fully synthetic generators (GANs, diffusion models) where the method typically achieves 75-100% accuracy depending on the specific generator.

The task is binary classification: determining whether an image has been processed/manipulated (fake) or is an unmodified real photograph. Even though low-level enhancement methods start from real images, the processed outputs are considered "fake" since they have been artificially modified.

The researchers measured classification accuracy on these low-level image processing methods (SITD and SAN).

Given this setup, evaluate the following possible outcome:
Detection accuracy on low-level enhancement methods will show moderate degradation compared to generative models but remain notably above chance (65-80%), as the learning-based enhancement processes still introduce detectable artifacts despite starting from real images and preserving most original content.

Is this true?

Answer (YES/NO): NO